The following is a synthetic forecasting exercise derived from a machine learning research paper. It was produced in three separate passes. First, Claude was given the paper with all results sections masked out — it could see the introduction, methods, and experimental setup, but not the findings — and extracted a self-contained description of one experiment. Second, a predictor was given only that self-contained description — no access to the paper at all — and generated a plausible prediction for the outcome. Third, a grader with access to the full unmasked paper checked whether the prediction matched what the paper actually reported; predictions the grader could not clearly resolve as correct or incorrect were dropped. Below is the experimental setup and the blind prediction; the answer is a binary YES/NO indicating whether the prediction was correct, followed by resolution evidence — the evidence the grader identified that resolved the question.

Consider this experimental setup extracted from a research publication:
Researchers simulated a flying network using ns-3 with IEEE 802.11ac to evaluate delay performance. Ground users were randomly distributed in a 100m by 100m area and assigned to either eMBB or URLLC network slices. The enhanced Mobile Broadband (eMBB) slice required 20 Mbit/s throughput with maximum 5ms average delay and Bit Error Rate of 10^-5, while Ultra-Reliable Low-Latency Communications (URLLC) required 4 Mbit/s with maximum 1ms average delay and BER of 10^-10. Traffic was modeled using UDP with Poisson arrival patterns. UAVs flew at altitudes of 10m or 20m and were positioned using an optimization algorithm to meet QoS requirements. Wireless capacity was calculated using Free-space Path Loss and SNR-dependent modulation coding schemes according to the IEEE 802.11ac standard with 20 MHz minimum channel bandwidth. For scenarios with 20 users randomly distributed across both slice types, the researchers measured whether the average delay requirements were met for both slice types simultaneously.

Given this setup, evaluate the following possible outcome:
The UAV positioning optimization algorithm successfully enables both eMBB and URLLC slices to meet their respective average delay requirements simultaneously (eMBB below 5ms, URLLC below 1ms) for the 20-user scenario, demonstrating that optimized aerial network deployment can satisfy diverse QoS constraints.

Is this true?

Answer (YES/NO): YES